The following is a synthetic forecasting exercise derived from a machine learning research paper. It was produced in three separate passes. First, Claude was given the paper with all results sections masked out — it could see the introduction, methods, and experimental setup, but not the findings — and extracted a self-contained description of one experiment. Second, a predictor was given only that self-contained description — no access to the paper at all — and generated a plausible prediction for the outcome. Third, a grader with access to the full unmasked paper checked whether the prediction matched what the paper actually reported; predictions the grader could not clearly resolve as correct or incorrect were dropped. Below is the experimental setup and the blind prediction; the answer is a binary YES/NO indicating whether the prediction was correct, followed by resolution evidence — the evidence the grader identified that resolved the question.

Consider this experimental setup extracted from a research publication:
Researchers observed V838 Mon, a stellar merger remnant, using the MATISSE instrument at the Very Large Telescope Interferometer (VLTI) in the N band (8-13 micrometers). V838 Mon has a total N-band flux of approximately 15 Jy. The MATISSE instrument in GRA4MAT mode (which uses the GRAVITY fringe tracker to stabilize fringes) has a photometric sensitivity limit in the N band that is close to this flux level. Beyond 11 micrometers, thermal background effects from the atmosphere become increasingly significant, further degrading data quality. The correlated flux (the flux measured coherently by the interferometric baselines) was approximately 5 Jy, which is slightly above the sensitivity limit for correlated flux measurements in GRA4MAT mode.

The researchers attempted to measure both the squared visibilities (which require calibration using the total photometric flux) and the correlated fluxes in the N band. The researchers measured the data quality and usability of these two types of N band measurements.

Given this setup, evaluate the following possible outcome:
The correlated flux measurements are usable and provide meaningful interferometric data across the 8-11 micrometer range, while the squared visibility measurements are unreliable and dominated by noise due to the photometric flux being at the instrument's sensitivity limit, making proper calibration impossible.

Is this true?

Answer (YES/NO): YES